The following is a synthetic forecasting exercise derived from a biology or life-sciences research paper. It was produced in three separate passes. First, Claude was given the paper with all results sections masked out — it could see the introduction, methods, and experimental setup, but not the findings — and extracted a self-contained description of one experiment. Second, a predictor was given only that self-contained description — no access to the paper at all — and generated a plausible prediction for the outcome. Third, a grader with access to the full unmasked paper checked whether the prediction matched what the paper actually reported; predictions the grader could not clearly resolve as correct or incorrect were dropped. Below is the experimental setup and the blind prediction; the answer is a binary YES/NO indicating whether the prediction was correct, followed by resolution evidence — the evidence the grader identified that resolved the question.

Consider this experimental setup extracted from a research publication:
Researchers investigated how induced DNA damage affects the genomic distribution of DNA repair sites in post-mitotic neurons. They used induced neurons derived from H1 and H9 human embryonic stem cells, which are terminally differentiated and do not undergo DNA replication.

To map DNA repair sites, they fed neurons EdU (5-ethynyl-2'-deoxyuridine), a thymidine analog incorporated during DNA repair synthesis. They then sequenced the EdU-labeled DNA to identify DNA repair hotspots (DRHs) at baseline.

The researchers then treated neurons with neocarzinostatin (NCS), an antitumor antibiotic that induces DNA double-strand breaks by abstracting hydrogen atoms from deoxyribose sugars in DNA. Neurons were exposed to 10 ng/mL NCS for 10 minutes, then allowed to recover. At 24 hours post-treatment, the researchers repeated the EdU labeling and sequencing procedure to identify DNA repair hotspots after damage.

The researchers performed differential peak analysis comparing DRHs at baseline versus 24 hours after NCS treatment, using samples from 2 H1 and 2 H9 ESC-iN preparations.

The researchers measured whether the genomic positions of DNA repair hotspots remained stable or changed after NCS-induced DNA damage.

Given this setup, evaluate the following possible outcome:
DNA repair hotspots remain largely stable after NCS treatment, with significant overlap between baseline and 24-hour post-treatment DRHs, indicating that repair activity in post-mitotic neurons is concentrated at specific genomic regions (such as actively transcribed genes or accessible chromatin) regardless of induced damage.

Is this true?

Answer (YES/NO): NO